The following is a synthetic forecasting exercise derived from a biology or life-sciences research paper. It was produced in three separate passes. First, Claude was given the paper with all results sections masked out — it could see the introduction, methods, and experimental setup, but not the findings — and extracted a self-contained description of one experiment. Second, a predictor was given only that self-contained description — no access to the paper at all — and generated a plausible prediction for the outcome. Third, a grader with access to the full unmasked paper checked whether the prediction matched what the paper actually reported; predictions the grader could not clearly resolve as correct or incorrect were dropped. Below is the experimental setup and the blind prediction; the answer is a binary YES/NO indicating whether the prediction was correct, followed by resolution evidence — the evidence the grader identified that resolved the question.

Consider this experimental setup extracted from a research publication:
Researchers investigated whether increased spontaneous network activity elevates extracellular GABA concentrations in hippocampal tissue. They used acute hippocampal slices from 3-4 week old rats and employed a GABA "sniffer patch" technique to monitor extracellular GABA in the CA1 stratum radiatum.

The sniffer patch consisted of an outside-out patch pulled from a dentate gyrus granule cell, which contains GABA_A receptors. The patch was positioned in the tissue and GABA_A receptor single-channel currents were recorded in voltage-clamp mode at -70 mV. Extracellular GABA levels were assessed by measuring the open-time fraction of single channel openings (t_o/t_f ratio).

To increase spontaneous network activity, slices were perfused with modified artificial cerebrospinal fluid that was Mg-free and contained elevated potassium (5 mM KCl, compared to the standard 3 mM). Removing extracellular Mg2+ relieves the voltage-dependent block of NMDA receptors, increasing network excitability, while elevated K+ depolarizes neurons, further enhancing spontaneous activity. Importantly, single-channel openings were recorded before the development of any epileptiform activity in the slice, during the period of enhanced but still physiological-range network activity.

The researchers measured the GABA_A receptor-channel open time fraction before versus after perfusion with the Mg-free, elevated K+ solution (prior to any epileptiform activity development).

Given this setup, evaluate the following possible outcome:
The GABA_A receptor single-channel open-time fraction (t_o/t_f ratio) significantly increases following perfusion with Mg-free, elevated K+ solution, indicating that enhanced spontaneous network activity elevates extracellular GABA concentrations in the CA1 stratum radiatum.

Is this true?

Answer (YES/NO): YES